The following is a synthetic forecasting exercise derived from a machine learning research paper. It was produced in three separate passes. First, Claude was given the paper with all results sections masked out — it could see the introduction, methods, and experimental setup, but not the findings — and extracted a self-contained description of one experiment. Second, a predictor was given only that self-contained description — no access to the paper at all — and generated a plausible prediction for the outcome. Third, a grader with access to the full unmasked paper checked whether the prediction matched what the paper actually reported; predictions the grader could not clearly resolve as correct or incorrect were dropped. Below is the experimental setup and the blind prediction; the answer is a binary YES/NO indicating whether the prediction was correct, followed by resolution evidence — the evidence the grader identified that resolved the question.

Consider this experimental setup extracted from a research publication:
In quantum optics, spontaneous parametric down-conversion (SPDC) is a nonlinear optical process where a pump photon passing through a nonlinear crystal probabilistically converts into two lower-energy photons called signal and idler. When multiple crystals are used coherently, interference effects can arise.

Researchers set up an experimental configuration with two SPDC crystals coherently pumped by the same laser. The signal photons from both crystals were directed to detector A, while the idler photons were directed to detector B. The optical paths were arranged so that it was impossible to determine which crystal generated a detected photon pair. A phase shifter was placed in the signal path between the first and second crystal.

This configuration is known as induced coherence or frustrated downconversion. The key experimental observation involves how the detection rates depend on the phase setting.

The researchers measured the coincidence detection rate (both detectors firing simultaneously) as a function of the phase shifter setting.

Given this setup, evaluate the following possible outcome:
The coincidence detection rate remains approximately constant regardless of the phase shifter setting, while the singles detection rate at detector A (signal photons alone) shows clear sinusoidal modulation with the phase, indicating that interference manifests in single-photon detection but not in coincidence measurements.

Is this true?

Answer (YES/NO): NO